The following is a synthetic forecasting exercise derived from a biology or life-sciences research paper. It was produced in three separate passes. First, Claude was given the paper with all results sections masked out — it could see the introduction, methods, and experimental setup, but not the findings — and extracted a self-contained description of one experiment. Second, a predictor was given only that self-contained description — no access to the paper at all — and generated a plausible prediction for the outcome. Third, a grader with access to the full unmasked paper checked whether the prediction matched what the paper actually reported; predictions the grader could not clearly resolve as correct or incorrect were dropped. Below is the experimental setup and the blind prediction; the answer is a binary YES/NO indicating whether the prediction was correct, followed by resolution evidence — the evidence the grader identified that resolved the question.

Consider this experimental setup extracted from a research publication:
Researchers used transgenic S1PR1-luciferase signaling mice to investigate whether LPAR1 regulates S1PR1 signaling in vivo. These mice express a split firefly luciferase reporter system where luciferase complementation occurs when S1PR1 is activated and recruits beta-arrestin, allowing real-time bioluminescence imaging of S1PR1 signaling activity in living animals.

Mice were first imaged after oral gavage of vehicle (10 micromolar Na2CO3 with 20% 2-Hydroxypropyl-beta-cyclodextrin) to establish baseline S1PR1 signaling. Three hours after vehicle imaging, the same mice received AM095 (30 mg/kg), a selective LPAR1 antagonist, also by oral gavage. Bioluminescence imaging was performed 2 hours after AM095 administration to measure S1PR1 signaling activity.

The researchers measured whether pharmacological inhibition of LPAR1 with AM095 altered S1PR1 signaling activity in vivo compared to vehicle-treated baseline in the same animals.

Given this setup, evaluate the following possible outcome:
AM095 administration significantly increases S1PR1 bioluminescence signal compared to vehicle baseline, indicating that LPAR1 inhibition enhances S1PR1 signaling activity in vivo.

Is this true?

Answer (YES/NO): NO